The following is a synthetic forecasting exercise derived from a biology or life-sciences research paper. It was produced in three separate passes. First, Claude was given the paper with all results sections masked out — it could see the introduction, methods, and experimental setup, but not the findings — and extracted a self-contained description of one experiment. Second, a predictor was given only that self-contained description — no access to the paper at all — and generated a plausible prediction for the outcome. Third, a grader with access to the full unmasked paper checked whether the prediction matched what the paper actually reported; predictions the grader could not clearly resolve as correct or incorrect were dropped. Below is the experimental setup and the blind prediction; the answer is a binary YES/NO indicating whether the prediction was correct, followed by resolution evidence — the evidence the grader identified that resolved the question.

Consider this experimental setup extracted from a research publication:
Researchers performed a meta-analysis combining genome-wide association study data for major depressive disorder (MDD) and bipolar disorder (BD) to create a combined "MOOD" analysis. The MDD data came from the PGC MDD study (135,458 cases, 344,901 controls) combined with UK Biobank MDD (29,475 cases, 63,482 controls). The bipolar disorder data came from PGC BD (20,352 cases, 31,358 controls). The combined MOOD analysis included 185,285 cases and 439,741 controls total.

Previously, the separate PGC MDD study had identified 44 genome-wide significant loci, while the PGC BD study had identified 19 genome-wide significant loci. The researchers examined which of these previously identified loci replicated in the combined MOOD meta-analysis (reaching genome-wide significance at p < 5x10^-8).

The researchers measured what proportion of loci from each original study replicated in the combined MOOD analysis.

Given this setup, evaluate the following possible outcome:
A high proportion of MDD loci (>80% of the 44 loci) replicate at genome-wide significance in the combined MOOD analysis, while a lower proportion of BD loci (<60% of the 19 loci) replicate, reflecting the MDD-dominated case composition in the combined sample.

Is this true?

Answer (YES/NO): YES